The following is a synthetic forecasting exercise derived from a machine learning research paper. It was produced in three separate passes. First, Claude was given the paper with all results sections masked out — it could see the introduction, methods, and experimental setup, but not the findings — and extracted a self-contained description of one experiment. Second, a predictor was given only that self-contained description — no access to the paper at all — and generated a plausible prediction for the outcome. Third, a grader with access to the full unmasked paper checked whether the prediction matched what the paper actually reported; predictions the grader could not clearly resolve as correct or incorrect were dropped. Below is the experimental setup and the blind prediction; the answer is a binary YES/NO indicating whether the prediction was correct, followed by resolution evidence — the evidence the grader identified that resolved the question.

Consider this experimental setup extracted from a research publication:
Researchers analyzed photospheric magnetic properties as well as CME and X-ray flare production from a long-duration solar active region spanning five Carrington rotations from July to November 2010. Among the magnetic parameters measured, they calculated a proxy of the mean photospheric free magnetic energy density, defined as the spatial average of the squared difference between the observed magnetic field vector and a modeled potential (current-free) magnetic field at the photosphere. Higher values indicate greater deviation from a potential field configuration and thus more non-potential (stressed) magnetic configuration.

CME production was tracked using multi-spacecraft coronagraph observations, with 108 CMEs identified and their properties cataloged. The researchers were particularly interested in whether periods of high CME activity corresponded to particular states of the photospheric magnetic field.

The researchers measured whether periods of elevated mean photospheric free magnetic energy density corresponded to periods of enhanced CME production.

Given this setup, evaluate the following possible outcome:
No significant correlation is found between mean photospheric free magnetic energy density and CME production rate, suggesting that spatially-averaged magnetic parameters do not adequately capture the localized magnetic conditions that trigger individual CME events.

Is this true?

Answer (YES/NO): NO